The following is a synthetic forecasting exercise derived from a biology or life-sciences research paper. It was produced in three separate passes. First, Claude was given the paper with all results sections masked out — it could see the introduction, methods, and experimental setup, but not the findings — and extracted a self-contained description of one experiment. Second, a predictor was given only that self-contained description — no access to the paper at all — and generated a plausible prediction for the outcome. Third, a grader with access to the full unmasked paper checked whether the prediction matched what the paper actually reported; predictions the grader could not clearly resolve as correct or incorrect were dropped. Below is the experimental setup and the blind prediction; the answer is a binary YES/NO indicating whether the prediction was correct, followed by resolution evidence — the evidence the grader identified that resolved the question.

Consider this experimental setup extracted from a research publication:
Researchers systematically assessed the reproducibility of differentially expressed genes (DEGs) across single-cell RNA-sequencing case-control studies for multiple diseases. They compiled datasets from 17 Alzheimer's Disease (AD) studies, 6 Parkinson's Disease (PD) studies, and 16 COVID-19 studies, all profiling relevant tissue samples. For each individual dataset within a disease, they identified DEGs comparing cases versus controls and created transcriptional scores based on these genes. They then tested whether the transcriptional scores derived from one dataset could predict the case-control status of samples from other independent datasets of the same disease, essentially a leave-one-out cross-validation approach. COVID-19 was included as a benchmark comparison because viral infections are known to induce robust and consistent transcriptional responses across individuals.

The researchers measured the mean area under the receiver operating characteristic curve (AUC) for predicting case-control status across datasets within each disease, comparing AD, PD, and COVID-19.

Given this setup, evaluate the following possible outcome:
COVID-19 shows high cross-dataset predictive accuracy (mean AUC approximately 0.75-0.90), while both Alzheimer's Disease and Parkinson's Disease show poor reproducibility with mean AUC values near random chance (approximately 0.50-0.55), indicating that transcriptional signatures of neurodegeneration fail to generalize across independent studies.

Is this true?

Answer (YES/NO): NO